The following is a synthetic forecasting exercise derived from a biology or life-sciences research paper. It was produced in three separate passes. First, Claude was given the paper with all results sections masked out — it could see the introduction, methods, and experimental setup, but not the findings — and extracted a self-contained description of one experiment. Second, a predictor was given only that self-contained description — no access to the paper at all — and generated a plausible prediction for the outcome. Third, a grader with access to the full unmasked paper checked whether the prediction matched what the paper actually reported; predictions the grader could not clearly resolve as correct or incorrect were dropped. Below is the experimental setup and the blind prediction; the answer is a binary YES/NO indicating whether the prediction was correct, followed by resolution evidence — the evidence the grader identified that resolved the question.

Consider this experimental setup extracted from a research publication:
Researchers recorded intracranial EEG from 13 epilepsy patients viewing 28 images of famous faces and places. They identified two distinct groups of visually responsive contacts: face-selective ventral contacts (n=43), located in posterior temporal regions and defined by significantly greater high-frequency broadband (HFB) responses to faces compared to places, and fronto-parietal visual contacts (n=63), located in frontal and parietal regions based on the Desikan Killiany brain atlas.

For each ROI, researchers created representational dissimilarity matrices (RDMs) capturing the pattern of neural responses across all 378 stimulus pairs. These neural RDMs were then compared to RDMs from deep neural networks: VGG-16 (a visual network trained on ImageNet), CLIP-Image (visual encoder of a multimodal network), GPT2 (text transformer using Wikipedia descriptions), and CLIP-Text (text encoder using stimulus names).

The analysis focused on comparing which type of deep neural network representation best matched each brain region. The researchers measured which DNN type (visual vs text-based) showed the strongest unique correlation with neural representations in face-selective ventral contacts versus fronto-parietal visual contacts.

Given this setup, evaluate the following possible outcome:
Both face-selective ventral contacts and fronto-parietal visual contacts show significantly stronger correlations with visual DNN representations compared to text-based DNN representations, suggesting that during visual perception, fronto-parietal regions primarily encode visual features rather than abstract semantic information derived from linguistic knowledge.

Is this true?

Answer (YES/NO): NO